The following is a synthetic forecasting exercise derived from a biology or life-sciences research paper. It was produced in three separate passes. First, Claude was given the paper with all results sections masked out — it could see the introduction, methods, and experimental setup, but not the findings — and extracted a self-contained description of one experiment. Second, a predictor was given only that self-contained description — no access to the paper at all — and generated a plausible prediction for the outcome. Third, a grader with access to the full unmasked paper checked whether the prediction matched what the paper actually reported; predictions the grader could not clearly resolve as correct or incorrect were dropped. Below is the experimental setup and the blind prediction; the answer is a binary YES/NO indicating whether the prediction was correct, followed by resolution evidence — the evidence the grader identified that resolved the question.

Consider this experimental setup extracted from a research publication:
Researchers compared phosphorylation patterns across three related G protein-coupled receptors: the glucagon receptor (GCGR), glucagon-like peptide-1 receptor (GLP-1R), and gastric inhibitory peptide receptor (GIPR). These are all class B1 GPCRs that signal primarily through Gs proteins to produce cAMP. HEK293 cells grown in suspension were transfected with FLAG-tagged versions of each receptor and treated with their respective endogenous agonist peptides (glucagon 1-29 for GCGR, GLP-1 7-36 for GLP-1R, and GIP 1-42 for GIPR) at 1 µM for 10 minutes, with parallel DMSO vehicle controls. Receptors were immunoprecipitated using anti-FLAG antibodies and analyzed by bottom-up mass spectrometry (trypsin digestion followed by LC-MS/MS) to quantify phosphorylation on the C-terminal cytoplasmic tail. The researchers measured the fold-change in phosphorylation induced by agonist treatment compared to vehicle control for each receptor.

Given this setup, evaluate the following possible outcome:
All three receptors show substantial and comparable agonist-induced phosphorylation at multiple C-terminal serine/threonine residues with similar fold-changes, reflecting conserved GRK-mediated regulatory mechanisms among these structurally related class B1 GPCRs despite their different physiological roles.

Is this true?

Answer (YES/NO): NO